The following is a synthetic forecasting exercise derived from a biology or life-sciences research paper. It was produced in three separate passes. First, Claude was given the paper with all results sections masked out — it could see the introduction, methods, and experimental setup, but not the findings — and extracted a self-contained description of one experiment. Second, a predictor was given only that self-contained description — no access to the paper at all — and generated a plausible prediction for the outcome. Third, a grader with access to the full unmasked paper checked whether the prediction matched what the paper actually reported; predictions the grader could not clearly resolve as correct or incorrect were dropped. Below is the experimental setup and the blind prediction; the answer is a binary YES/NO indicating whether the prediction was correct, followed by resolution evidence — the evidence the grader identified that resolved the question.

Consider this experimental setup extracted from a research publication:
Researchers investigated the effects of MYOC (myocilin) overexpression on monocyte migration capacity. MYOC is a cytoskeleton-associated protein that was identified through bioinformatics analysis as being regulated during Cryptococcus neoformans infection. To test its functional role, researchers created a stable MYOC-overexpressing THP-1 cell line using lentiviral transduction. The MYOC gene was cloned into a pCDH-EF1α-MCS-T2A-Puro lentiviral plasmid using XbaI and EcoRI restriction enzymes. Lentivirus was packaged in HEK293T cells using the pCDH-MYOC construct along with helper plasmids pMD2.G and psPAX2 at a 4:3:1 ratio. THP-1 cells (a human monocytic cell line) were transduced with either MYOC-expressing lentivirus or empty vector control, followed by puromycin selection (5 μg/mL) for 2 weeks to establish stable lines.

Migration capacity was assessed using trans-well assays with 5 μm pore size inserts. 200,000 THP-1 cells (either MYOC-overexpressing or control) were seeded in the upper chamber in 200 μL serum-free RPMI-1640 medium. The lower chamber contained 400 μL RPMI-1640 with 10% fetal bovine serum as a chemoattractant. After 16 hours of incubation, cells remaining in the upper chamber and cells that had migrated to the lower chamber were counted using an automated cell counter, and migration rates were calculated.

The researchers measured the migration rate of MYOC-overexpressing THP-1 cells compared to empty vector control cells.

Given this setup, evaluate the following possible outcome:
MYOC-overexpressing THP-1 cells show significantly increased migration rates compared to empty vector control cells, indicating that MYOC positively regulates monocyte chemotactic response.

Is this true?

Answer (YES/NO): NO